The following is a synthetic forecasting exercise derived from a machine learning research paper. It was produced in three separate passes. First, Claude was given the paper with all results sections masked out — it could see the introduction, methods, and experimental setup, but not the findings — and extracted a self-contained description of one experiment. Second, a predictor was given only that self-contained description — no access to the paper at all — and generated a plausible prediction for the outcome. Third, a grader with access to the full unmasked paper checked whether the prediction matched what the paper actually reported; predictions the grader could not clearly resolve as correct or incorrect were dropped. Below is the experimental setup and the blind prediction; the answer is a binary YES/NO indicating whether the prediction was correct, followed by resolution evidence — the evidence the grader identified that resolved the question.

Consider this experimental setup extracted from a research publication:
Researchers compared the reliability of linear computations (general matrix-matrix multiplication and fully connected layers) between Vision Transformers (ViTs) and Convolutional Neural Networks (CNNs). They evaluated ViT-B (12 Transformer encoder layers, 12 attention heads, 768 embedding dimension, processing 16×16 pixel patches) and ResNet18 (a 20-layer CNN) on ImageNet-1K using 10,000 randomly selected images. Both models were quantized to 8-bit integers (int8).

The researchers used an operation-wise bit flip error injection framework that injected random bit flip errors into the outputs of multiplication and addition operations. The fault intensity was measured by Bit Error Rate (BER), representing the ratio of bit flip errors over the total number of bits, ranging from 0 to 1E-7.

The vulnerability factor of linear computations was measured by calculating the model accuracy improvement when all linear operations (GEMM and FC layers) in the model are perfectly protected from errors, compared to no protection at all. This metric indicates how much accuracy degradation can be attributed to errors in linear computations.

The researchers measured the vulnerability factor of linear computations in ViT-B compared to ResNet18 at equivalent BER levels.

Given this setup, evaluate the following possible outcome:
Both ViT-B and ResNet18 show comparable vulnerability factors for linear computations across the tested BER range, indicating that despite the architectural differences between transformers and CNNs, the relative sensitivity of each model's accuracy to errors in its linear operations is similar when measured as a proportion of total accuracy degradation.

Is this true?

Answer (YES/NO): NO